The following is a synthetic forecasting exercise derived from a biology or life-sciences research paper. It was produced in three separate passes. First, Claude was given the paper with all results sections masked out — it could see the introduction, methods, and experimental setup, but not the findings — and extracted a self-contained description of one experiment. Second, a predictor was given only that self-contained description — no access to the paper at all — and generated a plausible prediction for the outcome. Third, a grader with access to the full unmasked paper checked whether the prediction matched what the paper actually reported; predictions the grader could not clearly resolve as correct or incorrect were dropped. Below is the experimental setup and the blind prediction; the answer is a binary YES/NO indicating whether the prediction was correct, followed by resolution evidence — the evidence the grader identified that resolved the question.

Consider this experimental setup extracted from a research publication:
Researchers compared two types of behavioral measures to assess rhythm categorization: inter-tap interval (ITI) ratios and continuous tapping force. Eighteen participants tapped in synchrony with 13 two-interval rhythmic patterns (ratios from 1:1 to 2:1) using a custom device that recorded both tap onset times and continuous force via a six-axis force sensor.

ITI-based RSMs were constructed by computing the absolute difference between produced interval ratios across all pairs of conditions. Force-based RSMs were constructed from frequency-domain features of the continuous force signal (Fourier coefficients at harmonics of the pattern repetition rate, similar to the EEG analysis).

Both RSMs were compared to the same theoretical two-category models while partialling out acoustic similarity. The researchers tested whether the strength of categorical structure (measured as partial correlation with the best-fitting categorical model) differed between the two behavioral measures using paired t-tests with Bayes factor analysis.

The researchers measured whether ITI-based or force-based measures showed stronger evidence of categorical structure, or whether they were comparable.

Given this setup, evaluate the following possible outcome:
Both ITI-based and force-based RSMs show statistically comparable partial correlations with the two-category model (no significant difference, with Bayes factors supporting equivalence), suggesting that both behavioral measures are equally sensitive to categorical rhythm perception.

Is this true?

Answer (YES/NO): NO